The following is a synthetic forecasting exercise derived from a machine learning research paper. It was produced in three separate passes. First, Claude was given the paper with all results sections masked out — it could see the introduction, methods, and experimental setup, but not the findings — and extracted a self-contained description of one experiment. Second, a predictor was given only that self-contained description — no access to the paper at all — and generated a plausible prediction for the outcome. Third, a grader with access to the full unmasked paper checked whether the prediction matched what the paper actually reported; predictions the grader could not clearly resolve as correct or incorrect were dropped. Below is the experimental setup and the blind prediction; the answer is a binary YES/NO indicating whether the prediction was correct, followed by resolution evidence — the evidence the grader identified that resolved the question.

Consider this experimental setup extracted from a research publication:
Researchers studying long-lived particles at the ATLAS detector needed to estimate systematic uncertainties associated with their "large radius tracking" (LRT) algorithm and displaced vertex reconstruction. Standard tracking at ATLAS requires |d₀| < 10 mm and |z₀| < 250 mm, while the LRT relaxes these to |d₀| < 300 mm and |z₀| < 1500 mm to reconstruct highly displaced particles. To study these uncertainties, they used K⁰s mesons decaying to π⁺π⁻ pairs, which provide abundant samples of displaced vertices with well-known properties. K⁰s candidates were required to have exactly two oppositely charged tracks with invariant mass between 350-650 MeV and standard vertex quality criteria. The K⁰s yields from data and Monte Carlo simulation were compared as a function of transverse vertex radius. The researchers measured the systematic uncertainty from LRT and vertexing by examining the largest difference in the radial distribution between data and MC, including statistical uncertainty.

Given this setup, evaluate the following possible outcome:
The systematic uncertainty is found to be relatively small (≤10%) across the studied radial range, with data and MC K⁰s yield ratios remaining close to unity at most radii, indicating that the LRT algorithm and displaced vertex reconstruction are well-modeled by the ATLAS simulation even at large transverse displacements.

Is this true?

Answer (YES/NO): YES